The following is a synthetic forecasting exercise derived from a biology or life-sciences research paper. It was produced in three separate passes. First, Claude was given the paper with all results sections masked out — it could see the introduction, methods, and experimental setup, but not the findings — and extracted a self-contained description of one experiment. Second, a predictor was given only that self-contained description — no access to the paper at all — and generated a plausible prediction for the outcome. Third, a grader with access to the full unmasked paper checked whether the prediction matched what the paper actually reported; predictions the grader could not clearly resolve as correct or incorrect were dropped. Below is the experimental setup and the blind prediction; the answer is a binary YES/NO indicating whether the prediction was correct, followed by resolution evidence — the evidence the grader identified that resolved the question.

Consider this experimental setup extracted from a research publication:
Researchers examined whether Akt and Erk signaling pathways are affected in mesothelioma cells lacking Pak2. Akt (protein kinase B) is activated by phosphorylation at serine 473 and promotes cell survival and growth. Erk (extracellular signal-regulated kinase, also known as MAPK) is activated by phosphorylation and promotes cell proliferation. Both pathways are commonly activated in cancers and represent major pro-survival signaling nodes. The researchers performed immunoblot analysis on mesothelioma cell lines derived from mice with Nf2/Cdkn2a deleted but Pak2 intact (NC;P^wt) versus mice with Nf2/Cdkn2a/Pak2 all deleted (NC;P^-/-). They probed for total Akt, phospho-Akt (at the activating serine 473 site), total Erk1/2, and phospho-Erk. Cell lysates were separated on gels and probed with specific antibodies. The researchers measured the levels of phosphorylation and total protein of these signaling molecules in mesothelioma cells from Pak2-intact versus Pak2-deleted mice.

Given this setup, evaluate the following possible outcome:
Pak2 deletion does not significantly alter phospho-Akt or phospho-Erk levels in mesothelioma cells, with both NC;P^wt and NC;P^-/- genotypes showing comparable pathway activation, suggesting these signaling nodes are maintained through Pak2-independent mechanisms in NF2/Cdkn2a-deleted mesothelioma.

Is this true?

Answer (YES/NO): NO